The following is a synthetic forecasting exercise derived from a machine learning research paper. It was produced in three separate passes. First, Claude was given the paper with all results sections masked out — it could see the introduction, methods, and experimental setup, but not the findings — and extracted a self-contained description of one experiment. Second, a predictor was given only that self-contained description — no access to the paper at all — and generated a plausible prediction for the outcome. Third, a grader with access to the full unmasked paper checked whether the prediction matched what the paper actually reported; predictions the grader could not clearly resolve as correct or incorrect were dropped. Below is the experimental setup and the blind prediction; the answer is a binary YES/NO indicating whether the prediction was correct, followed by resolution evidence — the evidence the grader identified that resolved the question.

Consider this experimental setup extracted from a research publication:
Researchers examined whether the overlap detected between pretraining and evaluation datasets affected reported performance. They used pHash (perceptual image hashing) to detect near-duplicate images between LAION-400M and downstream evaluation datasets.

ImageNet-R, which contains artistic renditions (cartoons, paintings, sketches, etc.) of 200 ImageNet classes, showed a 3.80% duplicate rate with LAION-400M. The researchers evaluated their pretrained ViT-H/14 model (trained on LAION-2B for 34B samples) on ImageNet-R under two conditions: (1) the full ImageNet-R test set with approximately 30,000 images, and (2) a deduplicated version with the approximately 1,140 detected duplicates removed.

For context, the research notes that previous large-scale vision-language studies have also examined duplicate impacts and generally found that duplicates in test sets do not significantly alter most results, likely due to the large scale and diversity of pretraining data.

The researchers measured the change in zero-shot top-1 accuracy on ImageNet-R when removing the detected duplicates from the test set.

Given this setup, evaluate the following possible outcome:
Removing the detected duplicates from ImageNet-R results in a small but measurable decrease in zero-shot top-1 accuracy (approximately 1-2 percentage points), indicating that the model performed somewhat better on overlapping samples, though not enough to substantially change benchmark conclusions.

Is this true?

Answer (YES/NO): NO